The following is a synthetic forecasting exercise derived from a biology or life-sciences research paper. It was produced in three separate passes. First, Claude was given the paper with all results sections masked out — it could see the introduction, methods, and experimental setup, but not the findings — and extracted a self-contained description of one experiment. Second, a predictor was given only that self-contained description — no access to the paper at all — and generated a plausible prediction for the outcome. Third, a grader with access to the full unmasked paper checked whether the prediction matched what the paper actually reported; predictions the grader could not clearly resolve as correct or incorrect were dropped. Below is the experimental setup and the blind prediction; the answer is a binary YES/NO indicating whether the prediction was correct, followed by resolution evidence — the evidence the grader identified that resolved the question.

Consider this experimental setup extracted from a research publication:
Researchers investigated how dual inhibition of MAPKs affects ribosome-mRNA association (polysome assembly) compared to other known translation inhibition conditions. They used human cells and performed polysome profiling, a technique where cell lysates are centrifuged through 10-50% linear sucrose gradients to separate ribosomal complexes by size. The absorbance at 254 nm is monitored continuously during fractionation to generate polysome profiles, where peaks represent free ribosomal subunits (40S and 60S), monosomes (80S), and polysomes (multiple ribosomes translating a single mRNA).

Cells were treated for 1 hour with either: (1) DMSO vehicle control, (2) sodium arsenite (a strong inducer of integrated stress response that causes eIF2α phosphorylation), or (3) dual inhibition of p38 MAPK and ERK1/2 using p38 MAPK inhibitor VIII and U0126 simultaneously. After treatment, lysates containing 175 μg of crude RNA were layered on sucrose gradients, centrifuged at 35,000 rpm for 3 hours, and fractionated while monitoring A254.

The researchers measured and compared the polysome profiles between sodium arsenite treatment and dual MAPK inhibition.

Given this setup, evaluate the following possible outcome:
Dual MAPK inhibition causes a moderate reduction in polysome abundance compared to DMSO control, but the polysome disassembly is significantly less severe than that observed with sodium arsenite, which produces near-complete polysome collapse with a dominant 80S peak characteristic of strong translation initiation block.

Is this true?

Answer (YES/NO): NO